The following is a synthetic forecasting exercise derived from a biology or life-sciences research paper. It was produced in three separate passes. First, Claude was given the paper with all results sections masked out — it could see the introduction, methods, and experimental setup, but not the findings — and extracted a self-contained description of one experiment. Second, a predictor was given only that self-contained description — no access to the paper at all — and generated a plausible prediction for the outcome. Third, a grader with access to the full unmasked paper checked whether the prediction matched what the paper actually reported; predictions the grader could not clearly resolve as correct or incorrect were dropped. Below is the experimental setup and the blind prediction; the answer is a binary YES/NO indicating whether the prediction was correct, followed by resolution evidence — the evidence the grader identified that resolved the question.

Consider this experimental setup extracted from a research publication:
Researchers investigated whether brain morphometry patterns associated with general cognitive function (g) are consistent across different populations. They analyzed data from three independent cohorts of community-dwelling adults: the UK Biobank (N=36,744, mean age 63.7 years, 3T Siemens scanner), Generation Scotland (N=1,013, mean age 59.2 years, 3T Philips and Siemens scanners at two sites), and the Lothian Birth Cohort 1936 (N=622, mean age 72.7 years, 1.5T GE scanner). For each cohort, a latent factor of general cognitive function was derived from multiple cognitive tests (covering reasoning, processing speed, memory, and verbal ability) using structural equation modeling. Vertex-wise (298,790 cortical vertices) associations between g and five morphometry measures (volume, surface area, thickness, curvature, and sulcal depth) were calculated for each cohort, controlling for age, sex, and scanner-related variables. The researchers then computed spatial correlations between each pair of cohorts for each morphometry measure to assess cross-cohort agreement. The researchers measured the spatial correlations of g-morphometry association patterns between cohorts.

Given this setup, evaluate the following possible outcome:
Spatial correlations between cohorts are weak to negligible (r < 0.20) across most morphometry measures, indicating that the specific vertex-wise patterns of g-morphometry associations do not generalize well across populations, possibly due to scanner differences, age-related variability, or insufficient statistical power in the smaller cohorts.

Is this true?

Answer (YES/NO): NO